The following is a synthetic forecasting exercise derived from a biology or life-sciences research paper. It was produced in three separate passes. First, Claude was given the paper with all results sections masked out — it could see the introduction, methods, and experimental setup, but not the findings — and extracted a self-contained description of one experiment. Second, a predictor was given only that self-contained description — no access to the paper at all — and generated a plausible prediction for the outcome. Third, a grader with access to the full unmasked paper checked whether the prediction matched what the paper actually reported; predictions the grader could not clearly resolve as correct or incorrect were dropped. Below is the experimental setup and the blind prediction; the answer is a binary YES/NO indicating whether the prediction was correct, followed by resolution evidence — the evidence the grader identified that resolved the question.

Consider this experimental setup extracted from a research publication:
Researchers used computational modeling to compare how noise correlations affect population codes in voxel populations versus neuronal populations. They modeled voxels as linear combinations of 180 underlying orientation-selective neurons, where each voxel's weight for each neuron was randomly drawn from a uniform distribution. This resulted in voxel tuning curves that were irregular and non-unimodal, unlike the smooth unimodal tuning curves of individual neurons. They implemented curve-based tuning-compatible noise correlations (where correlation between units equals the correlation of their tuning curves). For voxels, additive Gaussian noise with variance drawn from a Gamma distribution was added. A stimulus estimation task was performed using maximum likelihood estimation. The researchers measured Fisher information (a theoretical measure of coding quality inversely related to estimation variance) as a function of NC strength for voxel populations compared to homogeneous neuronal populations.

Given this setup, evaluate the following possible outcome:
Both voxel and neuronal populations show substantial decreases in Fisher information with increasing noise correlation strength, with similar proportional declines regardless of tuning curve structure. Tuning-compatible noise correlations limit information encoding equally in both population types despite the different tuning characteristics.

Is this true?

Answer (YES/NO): NO